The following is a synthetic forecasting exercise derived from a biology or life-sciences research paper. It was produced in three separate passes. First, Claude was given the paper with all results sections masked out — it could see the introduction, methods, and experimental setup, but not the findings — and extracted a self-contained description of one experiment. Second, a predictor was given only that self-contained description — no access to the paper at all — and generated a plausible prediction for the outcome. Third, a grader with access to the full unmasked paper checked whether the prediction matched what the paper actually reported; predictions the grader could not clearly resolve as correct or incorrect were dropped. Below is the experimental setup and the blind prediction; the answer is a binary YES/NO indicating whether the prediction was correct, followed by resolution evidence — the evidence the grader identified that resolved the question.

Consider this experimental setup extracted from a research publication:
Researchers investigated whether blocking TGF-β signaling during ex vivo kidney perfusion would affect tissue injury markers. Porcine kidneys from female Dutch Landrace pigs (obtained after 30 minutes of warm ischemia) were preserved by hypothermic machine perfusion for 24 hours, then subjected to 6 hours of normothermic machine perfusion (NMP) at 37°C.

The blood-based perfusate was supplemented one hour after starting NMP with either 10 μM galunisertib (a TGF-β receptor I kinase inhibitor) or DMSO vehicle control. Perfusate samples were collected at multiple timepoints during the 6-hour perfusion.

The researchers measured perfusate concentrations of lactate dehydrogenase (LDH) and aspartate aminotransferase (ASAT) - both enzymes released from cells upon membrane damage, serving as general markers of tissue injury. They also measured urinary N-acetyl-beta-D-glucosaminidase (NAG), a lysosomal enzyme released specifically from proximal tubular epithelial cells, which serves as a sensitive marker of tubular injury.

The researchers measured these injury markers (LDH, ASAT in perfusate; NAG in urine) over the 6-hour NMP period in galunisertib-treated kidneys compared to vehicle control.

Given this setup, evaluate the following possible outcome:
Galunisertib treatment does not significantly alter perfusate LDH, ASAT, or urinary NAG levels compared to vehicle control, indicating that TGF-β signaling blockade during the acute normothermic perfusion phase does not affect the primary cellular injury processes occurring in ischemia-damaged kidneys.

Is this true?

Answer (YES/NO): YES